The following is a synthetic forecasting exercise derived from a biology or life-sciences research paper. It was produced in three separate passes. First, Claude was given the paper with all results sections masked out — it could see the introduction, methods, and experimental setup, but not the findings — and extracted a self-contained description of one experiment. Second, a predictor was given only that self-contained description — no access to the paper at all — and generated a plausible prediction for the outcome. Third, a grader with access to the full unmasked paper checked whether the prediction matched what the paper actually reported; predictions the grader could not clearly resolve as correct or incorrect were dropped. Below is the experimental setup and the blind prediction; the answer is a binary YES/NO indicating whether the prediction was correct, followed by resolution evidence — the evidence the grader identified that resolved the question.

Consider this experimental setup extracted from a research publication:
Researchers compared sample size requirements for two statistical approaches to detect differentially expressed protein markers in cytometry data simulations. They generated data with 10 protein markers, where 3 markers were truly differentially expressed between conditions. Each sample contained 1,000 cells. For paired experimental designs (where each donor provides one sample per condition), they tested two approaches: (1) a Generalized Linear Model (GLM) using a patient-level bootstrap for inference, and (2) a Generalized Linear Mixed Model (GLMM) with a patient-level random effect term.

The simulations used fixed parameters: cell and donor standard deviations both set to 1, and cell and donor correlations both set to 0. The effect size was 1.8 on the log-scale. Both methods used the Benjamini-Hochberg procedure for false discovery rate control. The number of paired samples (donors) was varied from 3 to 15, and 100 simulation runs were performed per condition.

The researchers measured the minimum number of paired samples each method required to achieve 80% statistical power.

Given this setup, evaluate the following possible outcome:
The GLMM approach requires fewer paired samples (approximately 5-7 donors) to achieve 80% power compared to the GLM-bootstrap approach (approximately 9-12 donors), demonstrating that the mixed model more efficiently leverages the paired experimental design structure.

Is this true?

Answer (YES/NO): NO